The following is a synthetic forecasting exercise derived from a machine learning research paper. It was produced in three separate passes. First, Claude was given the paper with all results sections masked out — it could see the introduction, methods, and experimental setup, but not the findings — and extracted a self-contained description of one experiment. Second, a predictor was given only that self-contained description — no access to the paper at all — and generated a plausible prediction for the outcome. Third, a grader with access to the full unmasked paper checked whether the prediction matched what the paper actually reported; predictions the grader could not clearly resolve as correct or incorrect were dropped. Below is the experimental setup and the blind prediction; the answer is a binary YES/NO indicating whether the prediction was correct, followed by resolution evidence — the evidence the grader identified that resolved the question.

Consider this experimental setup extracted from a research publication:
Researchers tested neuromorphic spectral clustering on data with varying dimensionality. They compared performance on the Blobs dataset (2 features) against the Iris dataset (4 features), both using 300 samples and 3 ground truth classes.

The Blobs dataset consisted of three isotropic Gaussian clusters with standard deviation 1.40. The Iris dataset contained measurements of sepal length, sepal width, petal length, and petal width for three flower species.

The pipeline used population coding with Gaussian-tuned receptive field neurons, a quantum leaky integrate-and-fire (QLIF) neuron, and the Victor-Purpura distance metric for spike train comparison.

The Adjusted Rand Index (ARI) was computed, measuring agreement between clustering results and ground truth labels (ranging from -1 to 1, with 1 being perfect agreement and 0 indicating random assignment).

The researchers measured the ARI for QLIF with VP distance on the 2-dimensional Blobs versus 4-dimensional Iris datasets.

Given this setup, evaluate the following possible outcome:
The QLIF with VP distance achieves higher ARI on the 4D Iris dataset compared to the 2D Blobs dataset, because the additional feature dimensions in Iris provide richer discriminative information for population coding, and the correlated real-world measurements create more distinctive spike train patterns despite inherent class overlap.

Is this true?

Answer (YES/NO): NO